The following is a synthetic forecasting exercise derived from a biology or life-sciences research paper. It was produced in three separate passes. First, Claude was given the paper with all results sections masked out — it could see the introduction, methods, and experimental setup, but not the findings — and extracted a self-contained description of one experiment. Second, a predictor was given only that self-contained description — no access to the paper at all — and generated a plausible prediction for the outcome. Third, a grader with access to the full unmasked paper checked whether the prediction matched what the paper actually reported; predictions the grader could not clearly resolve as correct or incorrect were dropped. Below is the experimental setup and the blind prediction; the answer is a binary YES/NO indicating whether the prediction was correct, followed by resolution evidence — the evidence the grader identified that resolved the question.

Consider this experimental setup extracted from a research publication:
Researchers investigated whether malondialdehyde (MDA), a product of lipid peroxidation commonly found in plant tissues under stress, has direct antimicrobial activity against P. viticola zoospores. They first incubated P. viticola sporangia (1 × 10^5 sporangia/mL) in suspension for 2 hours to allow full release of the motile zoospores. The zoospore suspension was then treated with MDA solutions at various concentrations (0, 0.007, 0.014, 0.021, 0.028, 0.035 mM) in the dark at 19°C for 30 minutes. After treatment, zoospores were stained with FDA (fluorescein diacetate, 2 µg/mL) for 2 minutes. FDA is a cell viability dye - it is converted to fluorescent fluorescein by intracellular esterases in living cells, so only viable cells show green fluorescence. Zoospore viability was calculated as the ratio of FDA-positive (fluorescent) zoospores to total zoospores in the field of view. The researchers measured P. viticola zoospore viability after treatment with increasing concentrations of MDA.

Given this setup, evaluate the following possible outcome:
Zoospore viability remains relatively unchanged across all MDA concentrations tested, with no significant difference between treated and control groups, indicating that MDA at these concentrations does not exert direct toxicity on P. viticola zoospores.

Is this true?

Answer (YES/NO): NO